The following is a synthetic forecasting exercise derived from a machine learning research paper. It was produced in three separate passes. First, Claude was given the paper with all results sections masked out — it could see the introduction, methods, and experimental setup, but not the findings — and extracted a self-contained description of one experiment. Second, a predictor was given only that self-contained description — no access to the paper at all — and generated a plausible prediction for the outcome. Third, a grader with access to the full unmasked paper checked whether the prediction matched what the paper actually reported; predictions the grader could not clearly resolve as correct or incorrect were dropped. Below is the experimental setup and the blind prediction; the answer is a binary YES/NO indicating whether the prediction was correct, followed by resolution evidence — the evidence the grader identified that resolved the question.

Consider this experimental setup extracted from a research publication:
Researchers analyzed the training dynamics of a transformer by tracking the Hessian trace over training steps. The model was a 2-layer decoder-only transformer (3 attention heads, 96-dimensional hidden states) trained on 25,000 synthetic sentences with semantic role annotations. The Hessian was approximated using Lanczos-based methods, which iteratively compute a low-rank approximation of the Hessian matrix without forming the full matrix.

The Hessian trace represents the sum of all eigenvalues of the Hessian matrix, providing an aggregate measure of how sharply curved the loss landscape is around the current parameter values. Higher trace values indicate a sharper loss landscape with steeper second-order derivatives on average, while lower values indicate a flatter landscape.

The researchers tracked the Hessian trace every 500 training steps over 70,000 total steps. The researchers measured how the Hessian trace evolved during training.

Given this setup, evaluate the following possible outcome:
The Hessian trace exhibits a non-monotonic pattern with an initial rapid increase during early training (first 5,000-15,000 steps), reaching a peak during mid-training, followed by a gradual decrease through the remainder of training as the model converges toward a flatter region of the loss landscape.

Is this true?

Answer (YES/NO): NO